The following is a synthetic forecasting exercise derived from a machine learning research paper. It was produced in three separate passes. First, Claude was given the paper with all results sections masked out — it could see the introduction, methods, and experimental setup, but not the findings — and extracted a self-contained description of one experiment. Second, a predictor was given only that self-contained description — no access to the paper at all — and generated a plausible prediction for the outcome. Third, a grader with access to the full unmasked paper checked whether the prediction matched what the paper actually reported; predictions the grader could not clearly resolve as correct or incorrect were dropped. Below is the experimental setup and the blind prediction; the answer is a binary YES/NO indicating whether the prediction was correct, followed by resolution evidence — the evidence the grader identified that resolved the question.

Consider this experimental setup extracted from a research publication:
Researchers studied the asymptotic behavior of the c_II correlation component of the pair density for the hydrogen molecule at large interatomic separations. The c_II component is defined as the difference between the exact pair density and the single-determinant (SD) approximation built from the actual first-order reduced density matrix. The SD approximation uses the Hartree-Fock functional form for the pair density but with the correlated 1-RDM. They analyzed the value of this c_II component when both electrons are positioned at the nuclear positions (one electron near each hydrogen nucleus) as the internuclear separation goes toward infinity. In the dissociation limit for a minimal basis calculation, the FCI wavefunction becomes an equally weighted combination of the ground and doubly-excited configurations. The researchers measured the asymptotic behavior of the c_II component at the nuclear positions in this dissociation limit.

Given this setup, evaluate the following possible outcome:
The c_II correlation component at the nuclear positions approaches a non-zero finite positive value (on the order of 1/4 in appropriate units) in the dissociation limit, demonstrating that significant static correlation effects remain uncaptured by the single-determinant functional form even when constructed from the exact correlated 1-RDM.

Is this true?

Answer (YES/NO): NO